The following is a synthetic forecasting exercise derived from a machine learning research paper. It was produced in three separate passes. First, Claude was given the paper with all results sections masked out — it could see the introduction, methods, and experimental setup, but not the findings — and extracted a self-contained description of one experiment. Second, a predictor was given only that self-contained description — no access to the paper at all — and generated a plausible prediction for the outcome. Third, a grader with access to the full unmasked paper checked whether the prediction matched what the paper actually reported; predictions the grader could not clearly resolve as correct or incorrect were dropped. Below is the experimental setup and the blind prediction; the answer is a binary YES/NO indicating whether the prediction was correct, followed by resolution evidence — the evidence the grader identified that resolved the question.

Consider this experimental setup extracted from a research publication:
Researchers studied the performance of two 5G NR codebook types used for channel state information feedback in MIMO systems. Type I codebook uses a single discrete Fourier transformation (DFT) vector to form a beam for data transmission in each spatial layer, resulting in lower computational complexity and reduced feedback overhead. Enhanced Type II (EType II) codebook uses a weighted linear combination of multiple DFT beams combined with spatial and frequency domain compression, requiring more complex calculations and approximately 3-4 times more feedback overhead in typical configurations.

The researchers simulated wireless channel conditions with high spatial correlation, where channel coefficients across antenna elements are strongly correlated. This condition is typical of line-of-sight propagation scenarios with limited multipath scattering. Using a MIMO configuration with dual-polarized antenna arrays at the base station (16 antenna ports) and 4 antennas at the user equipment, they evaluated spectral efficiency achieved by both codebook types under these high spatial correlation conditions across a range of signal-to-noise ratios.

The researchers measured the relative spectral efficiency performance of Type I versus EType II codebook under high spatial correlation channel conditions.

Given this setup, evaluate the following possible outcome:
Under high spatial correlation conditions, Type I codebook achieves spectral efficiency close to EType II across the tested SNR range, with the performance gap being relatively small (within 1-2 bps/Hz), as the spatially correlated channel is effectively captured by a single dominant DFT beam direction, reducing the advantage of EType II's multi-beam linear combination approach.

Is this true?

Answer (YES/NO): YES